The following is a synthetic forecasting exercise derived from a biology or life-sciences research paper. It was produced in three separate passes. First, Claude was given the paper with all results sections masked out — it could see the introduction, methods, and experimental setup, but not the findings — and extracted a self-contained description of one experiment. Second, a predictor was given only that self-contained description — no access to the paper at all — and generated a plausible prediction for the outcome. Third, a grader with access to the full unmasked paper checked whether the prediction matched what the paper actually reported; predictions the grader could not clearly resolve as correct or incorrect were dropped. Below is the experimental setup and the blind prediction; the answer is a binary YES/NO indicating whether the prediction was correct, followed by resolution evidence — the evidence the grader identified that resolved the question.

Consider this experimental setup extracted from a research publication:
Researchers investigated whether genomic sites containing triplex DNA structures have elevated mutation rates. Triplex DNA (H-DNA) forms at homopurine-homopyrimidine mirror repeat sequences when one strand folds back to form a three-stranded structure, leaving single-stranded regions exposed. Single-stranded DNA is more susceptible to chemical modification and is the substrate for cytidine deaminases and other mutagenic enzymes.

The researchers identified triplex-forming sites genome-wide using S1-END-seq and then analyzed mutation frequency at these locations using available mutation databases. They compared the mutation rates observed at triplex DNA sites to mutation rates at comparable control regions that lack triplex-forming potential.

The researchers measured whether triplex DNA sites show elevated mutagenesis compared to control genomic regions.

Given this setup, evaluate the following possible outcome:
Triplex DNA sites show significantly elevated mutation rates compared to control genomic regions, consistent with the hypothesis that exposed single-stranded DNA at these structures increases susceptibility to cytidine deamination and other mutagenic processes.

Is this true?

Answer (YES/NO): YES